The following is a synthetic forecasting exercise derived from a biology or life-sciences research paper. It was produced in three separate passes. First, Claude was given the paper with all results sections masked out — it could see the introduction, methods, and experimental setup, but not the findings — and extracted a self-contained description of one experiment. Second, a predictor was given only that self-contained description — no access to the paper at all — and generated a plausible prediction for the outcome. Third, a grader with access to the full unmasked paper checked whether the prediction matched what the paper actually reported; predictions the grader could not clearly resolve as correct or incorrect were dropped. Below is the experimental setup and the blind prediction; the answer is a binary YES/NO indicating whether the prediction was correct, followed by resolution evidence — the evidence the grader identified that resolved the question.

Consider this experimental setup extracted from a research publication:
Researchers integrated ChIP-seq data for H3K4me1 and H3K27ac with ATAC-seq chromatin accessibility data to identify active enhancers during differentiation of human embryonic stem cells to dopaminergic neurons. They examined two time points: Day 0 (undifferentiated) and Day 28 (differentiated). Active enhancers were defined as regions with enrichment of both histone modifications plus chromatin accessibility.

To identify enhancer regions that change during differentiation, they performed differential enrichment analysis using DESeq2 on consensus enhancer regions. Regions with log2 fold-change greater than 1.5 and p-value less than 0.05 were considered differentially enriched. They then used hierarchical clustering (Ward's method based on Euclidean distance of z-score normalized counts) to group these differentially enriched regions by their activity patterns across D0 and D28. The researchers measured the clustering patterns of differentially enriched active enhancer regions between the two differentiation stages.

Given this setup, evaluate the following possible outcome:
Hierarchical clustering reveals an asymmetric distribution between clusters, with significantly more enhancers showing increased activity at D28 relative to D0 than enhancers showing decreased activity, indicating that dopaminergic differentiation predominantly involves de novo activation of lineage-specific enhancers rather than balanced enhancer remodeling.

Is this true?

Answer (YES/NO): NO